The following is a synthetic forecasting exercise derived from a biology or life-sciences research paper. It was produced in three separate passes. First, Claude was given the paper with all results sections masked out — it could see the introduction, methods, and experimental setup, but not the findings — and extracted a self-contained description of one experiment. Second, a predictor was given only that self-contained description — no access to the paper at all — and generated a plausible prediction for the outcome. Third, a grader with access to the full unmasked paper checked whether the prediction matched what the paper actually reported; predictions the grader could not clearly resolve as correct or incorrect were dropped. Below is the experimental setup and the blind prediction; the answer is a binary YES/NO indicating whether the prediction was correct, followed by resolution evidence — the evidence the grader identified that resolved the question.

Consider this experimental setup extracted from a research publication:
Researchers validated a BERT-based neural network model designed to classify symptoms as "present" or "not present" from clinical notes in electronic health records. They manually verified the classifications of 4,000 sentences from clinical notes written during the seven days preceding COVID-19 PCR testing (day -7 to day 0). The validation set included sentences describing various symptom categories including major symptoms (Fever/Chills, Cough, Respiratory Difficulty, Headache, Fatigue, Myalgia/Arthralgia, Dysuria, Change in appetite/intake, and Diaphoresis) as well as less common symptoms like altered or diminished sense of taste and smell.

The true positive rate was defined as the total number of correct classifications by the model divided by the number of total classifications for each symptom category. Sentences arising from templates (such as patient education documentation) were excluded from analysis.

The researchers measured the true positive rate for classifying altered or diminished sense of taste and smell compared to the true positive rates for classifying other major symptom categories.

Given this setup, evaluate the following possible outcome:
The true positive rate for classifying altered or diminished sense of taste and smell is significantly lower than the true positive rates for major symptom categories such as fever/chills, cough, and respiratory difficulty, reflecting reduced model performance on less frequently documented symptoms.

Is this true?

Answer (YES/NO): YES